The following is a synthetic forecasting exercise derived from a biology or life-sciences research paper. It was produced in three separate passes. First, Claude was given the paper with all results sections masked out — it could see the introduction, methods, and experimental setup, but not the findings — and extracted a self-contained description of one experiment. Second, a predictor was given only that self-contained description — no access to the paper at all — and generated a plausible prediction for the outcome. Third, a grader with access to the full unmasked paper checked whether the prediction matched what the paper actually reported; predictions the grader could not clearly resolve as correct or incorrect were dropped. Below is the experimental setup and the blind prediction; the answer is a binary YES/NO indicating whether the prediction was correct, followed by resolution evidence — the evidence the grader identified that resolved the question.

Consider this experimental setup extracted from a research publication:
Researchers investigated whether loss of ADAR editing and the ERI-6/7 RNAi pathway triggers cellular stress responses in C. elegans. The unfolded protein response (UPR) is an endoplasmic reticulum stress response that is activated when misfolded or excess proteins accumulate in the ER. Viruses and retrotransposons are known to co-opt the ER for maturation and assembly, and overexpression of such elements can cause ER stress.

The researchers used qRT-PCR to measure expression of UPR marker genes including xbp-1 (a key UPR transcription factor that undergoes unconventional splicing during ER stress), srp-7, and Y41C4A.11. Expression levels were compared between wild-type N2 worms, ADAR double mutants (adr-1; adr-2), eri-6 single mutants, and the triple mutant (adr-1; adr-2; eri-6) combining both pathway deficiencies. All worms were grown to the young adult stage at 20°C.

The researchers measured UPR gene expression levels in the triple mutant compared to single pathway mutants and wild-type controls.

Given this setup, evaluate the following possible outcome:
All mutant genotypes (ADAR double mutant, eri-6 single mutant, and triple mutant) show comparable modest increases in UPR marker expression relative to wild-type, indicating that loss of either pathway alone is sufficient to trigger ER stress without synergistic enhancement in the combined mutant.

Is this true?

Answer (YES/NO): NO